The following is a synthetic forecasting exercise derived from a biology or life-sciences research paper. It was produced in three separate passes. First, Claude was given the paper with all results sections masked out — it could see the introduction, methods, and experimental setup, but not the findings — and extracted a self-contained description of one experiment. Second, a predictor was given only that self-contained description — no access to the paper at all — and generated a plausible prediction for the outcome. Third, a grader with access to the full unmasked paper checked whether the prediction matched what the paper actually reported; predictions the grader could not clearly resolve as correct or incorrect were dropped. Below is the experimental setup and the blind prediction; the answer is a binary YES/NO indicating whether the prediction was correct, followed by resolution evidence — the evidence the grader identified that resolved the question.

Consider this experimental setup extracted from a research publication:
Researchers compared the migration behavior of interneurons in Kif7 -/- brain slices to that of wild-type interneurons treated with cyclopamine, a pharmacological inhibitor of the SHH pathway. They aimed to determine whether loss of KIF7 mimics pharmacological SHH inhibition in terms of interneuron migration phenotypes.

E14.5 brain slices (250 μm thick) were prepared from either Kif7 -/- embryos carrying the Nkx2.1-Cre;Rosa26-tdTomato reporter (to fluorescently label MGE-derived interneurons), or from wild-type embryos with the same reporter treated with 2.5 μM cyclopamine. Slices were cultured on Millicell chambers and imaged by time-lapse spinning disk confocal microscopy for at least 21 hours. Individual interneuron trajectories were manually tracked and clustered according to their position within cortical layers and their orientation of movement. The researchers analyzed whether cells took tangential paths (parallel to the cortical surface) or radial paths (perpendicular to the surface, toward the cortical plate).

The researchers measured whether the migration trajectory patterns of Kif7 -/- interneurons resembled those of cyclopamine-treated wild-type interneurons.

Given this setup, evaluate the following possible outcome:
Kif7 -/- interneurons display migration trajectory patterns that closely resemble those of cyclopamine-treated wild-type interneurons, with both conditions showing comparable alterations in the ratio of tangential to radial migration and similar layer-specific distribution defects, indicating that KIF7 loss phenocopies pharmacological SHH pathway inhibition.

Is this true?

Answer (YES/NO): YES